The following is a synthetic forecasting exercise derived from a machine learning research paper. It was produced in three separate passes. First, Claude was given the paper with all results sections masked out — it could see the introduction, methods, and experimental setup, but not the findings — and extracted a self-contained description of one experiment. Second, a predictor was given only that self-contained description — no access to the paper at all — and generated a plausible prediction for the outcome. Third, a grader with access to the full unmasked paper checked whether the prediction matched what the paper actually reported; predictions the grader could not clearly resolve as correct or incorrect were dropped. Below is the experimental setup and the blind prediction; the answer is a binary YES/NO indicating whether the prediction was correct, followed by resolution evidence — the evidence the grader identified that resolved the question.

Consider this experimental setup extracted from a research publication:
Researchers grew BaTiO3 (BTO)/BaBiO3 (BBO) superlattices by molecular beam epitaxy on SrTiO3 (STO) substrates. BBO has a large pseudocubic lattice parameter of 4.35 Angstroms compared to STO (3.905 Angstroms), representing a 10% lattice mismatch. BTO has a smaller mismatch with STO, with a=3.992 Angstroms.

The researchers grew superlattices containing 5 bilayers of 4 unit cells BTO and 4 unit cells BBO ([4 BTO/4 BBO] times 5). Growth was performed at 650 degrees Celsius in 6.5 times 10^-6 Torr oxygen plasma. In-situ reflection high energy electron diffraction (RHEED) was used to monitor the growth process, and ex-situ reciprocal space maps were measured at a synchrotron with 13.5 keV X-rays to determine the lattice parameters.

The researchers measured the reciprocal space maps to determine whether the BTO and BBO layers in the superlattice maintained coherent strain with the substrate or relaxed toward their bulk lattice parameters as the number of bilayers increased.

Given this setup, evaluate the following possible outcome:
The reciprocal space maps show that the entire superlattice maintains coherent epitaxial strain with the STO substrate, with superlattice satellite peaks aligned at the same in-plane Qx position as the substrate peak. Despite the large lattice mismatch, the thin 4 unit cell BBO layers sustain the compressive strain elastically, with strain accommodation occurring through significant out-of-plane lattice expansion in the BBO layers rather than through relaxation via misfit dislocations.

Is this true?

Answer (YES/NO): NO